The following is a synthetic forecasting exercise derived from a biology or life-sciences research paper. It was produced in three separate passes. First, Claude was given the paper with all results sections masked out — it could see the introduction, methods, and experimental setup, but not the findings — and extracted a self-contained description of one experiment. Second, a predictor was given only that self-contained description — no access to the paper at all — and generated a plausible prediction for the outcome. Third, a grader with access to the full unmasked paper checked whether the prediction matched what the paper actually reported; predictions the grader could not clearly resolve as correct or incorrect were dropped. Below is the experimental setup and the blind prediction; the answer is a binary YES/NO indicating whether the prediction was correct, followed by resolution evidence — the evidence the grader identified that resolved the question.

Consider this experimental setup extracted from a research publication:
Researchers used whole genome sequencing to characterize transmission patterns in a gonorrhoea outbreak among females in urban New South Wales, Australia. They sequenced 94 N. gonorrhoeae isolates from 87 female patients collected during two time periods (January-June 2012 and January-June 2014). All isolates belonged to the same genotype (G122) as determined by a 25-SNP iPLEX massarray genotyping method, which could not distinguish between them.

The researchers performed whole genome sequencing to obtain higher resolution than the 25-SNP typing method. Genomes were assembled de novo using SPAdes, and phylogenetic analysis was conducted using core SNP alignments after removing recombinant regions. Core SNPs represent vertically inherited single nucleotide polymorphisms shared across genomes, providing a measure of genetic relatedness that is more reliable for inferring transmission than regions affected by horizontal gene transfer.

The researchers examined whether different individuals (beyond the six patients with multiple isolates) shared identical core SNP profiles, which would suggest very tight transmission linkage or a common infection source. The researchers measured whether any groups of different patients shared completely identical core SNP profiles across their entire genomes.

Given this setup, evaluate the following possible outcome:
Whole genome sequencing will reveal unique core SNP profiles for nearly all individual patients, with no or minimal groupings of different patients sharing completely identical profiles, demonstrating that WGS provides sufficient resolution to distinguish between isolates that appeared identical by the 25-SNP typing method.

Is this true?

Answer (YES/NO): NO